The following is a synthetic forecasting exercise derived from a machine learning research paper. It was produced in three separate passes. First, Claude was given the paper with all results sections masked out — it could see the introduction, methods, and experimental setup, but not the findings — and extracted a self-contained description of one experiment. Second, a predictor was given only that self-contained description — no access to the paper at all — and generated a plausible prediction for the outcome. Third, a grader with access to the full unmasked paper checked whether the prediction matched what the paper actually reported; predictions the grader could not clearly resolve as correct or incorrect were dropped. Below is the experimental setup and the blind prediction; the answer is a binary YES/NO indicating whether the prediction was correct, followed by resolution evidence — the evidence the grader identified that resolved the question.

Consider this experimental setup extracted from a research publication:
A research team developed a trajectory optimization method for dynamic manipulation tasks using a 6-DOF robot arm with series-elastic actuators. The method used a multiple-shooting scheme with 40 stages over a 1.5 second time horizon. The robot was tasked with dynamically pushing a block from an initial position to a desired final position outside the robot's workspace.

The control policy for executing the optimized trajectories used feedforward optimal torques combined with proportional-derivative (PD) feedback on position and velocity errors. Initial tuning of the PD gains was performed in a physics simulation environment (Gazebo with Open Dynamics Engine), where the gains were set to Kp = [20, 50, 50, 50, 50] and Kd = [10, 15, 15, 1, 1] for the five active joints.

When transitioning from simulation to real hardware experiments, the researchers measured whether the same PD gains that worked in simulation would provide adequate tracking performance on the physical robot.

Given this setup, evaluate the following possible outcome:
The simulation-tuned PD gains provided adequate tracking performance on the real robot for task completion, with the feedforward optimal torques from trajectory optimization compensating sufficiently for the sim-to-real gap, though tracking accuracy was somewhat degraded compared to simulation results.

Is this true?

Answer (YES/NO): NO